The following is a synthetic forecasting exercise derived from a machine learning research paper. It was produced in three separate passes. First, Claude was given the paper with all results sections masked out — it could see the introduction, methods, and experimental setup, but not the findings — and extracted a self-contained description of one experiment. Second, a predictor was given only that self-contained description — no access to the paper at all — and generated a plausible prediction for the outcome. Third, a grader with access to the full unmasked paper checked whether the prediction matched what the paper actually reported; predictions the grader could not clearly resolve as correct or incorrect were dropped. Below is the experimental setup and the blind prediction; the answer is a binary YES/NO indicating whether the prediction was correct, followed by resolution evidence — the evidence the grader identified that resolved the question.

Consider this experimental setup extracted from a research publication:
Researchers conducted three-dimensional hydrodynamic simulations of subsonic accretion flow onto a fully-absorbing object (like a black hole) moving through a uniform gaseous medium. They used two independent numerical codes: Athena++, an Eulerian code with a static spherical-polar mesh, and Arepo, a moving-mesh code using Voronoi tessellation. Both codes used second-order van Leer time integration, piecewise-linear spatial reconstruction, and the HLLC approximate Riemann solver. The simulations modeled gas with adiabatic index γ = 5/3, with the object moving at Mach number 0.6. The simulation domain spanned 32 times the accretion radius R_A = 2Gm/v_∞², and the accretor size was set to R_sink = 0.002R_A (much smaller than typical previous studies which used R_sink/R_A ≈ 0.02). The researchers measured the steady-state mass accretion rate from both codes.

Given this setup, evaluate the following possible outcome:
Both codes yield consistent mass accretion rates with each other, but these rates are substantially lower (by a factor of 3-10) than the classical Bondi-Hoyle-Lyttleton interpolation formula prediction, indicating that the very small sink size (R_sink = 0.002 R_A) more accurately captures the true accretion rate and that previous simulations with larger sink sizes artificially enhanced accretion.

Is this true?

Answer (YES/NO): NO